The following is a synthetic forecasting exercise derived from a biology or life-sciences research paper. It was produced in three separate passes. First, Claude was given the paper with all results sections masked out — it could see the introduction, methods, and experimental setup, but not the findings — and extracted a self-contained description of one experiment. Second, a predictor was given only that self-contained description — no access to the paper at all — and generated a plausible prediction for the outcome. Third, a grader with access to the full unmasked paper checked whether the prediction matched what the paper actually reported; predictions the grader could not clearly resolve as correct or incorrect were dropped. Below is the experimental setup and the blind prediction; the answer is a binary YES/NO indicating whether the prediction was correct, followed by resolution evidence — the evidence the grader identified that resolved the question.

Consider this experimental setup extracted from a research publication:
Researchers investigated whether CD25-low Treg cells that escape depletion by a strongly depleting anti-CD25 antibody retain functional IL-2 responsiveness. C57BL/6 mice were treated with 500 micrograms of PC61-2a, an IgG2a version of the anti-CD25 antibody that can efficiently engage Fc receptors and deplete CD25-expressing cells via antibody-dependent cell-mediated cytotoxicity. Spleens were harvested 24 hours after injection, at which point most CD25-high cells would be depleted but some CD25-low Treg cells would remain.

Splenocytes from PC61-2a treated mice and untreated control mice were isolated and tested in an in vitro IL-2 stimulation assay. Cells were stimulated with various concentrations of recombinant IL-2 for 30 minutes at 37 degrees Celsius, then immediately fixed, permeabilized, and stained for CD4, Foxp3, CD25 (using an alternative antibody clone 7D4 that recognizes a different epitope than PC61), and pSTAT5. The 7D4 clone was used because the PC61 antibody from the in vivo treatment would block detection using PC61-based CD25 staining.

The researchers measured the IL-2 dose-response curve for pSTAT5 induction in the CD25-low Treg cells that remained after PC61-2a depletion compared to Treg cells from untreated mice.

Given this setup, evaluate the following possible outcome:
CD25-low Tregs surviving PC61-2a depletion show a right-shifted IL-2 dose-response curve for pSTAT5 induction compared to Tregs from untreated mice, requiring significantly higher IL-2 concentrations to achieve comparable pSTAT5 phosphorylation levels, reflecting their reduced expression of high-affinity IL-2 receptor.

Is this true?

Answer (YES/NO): YES